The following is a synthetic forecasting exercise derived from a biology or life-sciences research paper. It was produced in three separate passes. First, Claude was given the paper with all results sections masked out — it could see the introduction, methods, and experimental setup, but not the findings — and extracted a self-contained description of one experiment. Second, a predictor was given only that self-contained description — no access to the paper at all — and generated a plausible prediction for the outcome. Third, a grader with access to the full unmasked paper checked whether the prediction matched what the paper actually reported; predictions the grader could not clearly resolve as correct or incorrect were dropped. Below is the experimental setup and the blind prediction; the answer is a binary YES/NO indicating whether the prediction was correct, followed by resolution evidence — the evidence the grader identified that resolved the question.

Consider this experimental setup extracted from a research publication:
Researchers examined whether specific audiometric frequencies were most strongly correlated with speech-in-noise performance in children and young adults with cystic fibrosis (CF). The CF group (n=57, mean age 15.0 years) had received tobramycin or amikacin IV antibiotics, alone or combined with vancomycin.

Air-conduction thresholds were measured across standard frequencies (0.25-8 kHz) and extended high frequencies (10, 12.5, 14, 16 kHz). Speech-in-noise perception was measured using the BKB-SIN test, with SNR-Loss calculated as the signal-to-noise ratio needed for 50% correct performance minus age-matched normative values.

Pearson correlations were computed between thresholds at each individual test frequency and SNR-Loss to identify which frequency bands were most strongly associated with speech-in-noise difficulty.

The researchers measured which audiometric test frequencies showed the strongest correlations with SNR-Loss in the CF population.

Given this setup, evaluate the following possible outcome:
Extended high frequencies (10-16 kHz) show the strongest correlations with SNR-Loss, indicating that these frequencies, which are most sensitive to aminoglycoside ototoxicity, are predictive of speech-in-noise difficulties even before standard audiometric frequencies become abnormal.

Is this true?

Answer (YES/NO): NO